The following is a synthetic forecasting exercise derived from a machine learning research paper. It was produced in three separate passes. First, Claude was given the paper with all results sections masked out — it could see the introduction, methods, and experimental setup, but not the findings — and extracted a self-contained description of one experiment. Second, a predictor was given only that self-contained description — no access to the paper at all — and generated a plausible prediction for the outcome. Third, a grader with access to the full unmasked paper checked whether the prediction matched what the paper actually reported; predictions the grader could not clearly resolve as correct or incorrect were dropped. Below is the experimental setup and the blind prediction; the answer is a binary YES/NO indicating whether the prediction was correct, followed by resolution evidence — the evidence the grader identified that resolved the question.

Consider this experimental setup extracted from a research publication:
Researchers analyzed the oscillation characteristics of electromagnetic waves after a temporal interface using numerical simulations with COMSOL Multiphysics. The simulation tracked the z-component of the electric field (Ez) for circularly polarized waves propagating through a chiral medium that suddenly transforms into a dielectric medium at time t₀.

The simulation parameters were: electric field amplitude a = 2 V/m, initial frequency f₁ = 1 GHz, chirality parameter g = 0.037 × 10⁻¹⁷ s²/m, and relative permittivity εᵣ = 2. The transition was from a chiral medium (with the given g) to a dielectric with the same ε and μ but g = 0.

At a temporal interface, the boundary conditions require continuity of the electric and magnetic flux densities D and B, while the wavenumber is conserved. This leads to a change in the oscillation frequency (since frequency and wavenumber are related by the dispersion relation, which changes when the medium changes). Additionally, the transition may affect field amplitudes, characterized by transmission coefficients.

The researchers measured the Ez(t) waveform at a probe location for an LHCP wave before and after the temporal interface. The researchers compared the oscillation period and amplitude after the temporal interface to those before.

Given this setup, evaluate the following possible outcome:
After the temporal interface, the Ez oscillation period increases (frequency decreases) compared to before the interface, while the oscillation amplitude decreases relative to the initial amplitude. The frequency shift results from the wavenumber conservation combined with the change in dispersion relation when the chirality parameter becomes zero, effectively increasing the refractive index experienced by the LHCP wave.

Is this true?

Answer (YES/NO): NO